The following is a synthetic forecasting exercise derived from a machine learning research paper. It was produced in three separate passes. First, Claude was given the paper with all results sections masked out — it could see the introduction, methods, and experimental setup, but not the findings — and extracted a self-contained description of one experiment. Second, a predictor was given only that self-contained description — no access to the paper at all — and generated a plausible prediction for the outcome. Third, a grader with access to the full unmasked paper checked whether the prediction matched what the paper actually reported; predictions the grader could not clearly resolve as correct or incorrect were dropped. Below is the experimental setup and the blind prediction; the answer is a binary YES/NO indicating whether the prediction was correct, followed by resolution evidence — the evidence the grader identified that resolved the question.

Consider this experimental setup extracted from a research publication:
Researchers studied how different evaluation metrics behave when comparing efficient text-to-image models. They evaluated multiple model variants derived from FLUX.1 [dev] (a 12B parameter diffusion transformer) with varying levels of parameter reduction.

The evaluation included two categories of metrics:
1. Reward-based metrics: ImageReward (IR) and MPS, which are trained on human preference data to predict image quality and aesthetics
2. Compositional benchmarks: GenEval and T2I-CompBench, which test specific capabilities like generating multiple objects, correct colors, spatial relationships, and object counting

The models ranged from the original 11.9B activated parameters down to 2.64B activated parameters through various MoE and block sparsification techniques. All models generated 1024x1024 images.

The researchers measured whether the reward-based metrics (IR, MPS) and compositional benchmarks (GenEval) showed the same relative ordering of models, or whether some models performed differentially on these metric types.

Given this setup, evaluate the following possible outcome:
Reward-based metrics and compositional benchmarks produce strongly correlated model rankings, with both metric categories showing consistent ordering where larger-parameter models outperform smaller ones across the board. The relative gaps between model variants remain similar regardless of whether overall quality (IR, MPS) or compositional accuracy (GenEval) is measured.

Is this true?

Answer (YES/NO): NO